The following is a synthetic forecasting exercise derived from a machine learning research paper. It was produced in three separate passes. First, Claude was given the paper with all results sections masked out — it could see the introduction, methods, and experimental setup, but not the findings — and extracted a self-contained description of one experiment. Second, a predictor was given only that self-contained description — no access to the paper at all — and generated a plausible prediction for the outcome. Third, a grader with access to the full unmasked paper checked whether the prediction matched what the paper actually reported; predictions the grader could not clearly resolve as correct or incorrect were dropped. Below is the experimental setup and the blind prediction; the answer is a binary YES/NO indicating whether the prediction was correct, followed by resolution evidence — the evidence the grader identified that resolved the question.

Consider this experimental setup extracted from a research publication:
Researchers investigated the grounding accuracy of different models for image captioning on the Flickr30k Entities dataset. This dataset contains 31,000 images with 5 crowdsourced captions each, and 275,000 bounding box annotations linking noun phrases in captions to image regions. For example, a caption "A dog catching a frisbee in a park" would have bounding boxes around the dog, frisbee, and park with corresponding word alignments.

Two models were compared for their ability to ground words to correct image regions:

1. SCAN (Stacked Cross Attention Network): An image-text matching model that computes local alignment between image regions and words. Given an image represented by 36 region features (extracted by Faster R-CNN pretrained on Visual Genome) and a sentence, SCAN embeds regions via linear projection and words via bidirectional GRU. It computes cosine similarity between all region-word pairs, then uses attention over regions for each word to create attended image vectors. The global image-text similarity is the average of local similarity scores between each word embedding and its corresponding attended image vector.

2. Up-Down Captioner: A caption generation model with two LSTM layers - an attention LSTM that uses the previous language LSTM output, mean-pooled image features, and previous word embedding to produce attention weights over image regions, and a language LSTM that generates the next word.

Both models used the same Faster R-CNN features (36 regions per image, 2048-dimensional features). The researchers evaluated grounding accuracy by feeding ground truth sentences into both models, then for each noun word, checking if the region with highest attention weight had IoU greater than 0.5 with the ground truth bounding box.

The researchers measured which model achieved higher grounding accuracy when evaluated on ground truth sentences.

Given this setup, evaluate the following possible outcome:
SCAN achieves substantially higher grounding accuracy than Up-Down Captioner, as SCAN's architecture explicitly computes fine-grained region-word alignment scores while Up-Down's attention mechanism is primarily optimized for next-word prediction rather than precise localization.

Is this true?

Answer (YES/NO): NO